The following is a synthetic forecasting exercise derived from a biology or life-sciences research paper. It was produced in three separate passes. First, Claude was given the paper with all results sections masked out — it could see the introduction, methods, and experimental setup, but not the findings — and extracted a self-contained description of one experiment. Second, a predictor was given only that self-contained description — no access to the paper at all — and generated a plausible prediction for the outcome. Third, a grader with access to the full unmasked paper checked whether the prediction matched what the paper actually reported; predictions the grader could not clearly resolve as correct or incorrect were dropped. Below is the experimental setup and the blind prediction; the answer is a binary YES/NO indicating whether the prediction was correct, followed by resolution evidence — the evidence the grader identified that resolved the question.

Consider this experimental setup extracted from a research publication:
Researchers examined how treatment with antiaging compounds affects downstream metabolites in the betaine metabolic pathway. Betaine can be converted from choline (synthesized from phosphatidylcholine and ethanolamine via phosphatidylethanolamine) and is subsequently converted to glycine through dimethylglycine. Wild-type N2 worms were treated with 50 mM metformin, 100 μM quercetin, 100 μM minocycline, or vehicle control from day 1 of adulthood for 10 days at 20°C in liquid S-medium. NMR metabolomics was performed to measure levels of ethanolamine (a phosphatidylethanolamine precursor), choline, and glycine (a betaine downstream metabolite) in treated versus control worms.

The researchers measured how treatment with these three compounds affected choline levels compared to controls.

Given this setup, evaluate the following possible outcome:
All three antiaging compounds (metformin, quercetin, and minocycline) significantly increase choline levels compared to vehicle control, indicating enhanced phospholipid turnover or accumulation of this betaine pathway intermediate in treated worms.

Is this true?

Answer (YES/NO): NO